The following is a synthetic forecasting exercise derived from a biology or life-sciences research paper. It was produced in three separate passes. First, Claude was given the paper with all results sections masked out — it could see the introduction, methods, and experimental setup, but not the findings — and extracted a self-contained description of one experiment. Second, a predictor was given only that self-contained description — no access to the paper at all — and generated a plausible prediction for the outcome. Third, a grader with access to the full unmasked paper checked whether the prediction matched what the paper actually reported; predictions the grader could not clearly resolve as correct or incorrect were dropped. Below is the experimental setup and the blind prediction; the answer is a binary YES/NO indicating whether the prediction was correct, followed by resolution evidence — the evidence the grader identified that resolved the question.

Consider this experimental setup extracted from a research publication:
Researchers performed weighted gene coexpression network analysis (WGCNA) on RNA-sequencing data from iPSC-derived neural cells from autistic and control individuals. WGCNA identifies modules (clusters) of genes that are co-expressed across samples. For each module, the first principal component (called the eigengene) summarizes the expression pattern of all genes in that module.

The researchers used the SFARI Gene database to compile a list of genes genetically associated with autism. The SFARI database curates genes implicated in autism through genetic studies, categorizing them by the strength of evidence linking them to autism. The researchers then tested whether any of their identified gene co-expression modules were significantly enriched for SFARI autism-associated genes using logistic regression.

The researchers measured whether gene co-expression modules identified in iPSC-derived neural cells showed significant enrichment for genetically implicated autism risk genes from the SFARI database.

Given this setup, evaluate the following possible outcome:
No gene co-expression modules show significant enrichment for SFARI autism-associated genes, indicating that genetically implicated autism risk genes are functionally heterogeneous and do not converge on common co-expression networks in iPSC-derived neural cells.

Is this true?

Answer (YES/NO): NO